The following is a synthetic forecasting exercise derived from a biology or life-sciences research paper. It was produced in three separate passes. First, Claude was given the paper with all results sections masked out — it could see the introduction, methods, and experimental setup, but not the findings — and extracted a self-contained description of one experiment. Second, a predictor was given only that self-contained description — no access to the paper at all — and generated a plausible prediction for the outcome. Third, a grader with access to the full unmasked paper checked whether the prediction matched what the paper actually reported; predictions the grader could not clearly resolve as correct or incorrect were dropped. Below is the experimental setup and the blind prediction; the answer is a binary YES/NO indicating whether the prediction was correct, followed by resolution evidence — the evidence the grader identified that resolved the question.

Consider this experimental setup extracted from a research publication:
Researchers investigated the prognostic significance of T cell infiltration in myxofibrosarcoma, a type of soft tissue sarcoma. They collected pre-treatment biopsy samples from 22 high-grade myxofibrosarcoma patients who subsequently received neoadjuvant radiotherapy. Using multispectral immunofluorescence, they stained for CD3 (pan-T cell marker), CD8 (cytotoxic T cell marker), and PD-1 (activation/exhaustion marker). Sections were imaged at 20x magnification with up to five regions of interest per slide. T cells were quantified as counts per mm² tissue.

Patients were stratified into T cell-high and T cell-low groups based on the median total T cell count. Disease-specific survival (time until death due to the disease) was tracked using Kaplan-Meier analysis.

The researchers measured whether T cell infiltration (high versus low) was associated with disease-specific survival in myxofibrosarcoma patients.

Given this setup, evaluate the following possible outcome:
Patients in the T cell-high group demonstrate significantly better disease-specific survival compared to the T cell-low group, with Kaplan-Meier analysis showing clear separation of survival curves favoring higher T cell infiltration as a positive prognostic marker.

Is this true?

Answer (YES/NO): NO